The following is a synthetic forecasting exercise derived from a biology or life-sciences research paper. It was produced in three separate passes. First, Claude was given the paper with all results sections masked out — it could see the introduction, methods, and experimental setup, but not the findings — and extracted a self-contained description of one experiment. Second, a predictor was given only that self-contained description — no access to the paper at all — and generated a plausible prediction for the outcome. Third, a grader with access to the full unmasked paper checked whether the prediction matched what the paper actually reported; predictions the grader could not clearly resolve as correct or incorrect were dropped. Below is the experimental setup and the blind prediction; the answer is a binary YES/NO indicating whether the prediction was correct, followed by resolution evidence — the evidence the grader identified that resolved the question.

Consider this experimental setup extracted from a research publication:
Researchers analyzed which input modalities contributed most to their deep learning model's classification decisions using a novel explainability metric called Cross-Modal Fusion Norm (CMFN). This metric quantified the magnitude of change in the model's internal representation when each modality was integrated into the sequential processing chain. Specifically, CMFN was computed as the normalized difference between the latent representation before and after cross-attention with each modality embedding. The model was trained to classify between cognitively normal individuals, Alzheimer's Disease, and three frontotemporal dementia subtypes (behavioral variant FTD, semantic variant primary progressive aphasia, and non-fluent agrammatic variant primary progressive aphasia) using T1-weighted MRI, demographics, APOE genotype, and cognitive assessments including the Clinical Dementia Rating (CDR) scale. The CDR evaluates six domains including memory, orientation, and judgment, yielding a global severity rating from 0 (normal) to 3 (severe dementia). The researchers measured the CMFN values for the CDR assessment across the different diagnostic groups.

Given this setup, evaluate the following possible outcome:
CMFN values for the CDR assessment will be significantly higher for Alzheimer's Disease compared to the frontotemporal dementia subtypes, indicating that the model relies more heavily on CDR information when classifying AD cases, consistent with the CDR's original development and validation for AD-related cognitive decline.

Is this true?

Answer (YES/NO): NO